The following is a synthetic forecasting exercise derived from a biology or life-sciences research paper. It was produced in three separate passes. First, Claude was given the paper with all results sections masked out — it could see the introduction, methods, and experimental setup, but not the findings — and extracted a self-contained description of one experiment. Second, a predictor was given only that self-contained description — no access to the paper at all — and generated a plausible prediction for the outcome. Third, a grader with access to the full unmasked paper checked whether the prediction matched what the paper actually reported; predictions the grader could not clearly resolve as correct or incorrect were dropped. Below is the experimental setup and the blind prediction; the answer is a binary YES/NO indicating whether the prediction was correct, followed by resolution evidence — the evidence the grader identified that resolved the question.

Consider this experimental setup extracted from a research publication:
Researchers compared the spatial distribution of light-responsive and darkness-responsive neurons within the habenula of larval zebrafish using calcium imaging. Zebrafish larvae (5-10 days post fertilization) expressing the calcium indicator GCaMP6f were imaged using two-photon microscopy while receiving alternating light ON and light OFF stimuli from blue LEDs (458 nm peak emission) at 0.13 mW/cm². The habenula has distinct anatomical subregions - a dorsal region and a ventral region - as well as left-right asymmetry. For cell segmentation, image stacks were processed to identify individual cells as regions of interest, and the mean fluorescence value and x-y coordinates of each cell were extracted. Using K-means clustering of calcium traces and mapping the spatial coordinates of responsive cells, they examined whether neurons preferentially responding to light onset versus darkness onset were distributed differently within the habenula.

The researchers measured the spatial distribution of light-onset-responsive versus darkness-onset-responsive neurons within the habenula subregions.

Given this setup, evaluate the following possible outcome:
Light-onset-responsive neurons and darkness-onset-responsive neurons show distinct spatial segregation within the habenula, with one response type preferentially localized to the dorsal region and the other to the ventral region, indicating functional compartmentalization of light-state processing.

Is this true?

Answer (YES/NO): NO